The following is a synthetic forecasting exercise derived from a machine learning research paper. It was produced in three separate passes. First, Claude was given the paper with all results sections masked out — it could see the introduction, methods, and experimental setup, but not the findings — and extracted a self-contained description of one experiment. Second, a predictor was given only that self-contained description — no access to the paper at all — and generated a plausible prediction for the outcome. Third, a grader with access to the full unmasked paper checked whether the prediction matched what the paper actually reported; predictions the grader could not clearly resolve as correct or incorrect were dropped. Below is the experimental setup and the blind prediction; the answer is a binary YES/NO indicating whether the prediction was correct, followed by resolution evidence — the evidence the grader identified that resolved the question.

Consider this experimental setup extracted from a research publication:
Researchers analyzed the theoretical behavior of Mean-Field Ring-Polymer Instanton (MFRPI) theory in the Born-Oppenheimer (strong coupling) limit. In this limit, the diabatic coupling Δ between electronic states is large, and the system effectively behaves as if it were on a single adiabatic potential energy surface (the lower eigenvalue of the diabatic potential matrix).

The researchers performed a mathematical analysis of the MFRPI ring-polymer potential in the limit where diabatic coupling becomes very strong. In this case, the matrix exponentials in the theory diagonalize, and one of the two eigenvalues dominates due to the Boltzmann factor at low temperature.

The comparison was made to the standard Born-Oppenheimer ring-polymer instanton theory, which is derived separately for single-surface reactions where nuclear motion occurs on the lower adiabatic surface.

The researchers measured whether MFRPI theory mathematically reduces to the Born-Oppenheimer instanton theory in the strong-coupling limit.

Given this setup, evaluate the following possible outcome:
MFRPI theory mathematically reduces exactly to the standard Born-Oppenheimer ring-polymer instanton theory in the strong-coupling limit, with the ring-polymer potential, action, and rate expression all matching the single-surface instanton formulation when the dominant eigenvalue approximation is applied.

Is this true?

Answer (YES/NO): YES